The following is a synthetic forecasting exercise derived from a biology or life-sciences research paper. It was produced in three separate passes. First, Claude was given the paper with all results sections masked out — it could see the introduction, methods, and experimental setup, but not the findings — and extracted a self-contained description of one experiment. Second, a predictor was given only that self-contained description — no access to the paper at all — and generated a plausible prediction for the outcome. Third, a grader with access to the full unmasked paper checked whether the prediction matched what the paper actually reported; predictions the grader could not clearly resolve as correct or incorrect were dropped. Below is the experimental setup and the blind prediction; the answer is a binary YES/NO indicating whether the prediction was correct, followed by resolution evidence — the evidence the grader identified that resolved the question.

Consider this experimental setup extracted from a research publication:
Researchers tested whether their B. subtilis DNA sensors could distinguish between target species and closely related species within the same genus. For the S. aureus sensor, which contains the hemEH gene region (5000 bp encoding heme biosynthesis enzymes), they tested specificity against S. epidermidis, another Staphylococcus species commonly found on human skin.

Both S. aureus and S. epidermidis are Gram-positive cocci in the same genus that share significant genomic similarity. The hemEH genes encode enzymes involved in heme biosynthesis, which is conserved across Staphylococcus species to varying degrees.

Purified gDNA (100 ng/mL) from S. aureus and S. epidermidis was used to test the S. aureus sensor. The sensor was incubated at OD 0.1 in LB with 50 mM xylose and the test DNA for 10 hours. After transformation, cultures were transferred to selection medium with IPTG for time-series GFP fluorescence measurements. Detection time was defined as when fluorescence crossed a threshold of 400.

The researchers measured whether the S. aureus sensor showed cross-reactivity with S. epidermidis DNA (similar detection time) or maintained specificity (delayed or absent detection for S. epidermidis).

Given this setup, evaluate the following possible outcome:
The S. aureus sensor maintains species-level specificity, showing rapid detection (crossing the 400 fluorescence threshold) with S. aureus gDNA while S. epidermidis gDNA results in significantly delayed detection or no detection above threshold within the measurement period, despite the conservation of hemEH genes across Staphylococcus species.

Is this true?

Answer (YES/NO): YES